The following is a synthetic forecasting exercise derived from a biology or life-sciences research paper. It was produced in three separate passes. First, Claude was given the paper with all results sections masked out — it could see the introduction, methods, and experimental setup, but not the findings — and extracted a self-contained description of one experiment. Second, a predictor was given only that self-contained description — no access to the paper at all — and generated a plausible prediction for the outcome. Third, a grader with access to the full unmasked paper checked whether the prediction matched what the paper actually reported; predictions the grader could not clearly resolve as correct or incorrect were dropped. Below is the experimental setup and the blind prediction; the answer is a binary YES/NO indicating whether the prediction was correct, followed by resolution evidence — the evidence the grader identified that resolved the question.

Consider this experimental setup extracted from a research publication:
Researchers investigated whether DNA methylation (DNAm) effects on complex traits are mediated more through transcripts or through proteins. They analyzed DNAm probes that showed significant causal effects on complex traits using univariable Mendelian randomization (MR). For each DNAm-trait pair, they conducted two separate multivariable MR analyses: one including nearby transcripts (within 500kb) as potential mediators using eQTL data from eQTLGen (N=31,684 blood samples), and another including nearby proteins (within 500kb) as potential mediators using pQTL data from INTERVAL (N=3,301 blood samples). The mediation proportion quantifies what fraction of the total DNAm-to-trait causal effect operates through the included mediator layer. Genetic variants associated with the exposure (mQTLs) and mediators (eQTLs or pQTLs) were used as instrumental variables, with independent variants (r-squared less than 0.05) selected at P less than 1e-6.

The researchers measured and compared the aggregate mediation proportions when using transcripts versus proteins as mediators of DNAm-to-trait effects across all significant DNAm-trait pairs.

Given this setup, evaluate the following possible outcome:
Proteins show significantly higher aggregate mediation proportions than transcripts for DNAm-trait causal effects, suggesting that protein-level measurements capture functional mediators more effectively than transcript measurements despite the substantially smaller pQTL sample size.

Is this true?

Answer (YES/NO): NO